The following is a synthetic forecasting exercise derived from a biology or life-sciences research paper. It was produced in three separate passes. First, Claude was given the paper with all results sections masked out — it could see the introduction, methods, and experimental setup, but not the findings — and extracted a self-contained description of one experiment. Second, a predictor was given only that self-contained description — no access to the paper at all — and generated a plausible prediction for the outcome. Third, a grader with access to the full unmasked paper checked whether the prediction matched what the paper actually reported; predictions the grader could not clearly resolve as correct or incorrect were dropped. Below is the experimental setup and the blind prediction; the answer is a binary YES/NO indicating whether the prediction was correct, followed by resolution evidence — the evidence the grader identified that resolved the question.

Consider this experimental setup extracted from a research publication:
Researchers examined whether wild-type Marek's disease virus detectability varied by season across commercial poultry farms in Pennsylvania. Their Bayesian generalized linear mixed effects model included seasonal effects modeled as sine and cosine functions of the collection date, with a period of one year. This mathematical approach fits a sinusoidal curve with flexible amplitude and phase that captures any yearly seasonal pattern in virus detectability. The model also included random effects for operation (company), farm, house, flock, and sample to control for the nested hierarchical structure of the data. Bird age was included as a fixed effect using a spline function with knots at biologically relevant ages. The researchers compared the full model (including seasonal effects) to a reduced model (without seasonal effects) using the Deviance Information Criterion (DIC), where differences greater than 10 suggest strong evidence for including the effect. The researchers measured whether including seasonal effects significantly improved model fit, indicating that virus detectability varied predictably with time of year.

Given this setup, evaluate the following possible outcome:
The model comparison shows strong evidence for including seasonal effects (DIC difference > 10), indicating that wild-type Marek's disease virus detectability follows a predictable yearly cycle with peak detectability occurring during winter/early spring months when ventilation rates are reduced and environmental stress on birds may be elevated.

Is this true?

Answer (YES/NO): NO